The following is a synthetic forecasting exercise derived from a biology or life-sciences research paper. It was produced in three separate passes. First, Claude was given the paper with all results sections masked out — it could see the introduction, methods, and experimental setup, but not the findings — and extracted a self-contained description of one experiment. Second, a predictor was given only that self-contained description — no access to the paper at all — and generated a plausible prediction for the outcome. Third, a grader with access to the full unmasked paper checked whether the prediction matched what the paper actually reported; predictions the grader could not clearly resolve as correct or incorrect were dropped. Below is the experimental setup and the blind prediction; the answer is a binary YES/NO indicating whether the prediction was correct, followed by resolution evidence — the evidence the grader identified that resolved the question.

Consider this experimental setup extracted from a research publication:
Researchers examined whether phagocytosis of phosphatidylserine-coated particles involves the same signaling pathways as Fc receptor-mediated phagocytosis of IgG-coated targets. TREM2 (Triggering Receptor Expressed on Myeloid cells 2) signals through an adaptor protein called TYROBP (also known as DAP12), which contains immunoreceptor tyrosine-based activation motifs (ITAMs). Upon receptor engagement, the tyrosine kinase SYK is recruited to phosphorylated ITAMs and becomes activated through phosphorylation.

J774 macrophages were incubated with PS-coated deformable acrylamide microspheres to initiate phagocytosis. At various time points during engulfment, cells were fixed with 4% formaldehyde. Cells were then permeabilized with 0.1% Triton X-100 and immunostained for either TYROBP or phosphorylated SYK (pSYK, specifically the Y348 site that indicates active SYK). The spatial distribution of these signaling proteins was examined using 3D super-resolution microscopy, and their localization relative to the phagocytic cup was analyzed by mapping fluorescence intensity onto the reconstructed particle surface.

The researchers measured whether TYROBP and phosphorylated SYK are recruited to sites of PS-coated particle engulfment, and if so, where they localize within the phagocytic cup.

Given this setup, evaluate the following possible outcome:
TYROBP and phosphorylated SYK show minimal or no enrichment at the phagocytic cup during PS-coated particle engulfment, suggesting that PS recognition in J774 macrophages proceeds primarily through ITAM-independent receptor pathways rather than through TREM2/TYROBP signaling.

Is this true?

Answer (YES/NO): NO